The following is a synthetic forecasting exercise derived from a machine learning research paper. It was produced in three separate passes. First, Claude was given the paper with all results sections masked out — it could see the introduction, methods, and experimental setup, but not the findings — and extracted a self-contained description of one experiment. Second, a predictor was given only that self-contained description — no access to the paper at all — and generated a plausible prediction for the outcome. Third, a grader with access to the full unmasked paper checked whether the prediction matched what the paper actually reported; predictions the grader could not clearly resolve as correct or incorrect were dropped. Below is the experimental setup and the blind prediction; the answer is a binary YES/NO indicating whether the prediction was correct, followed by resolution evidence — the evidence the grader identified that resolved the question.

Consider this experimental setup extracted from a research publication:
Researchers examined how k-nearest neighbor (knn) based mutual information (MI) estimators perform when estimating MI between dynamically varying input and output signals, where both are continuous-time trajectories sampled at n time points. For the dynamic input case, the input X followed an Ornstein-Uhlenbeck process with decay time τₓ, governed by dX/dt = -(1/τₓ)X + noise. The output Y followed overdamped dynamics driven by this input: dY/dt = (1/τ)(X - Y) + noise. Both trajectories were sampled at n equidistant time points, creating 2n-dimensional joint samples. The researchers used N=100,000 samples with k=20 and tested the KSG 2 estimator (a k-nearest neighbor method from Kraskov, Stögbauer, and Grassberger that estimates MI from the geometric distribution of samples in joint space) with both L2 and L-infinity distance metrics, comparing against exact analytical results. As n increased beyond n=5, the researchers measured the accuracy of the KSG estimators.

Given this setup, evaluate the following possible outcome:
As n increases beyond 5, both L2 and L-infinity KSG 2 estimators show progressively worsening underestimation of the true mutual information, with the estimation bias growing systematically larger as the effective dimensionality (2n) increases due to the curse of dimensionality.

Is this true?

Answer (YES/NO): YES